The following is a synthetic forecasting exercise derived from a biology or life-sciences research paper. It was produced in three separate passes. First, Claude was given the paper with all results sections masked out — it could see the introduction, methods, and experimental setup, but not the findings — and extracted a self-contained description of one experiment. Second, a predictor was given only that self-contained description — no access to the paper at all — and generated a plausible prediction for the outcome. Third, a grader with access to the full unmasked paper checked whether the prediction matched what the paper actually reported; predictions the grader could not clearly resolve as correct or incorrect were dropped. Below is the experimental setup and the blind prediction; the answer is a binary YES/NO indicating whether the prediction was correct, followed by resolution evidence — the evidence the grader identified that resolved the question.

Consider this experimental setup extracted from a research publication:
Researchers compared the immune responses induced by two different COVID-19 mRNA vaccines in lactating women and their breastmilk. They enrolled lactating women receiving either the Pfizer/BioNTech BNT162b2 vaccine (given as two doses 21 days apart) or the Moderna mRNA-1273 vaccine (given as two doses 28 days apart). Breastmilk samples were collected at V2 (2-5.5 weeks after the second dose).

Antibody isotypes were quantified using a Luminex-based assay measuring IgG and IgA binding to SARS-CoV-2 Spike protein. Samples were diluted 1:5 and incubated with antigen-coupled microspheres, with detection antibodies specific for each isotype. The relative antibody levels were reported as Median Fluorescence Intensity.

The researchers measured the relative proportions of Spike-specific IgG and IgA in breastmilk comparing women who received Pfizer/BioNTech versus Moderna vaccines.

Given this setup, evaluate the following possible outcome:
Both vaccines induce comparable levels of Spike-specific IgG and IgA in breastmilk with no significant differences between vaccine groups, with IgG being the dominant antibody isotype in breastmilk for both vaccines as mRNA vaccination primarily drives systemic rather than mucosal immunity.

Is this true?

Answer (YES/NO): NO